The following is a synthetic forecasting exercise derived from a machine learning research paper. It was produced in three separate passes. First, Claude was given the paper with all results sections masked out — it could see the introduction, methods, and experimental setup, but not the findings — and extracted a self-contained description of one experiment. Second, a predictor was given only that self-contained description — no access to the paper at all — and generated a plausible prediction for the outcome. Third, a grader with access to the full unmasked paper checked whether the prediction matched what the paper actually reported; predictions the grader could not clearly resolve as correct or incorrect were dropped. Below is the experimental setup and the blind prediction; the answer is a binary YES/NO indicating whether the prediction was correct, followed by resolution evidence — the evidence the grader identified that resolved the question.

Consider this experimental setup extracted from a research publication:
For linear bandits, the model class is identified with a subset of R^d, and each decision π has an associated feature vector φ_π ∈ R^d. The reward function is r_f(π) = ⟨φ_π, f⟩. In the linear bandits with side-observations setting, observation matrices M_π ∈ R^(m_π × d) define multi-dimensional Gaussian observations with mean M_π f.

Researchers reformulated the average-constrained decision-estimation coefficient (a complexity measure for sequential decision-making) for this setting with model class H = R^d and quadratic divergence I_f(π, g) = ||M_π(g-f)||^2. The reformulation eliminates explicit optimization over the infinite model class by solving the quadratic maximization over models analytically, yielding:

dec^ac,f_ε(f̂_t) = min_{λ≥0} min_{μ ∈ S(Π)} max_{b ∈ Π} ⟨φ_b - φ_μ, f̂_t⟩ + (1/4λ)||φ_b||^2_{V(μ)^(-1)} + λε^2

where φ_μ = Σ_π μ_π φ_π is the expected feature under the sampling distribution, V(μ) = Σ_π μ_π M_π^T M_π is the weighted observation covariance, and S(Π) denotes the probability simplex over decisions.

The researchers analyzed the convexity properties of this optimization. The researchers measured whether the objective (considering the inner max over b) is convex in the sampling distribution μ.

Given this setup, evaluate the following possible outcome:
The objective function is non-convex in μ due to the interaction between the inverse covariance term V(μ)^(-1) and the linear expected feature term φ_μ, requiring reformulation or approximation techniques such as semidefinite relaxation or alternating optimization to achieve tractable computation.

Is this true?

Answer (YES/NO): NO